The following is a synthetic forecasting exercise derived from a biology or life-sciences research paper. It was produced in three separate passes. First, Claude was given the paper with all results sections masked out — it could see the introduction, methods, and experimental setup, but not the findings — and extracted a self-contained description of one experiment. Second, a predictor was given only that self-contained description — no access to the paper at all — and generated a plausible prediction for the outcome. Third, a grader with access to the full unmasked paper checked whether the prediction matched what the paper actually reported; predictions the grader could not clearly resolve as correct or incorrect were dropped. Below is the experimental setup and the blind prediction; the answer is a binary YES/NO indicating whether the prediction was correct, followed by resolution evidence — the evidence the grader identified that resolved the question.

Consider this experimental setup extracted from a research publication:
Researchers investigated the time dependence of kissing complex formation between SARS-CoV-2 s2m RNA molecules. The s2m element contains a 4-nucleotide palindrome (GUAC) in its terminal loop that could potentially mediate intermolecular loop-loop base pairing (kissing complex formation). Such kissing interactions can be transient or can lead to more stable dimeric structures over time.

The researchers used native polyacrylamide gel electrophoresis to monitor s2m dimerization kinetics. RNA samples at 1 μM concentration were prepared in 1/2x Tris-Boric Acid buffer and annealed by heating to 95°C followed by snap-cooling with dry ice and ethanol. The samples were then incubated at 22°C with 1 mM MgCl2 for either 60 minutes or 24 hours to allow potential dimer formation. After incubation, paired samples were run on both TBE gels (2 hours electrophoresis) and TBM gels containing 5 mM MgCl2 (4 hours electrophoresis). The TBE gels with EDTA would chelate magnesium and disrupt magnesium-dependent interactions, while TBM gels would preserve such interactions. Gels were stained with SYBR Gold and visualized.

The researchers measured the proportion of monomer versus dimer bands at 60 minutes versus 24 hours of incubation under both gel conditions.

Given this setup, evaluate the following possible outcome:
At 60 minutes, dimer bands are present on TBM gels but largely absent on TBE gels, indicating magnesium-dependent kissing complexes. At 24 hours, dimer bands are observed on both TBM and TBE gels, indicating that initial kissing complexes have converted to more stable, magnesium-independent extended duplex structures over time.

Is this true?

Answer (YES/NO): YES